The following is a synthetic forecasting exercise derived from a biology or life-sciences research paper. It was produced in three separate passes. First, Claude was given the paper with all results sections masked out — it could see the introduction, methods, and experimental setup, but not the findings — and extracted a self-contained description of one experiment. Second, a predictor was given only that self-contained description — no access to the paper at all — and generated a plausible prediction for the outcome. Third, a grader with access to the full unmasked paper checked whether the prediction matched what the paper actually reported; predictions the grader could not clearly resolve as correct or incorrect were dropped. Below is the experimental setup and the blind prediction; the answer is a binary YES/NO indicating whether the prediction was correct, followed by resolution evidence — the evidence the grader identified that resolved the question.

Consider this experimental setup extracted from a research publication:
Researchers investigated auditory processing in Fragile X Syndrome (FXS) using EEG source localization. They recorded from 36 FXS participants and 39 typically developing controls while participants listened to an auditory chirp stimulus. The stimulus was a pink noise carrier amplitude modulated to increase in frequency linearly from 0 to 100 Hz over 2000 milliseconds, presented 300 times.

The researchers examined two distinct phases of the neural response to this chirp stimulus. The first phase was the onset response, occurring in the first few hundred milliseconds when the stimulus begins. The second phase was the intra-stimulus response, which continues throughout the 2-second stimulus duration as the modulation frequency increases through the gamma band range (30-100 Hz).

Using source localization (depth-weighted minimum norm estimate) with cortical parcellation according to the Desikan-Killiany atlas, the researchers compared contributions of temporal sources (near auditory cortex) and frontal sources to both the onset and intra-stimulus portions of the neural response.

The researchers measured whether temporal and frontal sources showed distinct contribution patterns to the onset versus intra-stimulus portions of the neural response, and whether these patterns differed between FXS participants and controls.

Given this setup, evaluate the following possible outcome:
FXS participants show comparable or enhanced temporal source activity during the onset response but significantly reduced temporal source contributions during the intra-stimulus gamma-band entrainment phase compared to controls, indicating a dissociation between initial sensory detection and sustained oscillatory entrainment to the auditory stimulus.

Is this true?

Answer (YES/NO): NO